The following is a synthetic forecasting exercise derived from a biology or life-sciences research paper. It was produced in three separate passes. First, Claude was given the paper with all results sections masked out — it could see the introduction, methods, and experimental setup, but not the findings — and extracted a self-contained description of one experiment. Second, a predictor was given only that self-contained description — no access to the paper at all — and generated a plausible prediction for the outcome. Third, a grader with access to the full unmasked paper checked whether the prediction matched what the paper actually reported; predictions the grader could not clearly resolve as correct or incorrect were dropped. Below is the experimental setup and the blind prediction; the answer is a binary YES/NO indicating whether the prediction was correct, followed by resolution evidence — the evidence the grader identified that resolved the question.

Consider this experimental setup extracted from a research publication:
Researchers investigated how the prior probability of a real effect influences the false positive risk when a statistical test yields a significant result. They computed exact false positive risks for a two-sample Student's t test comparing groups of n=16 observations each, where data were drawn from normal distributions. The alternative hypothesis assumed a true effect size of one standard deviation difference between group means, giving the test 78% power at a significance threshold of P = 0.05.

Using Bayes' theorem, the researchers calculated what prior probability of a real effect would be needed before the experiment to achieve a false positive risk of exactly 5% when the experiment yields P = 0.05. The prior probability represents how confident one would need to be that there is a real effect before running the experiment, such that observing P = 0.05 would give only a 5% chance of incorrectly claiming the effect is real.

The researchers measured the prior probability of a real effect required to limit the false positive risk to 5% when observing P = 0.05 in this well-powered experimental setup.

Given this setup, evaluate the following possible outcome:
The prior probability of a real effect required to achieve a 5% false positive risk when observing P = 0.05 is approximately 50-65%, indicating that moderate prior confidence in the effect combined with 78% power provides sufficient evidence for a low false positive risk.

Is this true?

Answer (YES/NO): NO